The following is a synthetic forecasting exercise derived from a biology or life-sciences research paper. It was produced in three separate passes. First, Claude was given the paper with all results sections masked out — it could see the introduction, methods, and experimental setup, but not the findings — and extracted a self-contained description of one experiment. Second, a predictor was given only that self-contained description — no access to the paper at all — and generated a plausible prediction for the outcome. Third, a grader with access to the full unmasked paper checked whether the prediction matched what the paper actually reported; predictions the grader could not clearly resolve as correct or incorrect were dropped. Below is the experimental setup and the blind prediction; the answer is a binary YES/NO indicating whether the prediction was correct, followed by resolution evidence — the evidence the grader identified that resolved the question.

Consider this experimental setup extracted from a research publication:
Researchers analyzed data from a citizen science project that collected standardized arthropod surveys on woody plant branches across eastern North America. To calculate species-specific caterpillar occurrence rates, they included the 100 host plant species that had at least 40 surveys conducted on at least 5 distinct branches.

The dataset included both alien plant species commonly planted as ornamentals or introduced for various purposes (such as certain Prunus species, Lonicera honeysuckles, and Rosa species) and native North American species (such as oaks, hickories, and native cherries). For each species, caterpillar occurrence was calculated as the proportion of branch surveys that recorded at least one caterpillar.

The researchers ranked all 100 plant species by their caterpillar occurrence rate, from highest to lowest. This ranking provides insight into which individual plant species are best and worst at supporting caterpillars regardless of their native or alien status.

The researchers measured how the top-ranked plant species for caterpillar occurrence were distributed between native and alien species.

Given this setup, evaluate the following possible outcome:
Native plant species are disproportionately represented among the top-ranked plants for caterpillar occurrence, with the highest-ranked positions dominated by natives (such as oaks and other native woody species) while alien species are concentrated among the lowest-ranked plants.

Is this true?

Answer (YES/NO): YES